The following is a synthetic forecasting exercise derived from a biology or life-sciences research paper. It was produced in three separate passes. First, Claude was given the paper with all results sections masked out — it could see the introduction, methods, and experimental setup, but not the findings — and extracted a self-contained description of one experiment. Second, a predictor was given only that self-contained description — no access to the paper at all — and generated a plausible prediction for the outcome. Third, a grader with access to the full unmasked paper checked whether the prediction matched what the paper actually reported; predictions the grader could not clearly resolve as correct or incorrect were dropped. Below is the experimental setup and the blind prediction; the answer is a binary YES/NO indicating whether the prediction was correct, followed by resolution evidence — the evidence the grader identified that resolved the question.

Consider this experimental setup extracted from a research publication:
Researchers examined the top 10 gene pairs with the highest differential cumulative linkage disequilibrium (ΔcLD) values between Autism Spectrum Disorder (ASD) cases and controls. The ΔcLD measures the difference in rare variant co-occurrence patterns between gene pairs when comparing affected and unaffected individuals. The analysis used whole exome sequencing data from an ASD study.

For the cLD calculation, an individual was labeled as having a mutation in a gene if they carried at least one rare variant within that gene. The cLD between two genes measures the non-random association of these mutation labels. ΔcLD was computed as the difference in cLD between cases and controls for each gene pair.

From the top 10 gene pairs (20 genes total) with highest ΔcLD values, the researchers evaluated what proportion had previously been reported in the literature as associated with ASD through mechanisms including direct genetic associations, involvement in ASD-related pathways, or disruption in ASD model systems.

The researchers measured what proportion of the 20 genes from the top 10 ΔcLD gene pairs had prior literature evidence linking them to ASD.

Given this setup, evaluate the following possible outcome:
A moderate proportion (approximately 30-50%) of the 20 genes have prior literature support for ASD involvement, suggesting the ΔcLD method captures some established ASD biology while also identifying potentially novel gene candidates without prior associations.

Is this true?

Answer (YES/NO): NO